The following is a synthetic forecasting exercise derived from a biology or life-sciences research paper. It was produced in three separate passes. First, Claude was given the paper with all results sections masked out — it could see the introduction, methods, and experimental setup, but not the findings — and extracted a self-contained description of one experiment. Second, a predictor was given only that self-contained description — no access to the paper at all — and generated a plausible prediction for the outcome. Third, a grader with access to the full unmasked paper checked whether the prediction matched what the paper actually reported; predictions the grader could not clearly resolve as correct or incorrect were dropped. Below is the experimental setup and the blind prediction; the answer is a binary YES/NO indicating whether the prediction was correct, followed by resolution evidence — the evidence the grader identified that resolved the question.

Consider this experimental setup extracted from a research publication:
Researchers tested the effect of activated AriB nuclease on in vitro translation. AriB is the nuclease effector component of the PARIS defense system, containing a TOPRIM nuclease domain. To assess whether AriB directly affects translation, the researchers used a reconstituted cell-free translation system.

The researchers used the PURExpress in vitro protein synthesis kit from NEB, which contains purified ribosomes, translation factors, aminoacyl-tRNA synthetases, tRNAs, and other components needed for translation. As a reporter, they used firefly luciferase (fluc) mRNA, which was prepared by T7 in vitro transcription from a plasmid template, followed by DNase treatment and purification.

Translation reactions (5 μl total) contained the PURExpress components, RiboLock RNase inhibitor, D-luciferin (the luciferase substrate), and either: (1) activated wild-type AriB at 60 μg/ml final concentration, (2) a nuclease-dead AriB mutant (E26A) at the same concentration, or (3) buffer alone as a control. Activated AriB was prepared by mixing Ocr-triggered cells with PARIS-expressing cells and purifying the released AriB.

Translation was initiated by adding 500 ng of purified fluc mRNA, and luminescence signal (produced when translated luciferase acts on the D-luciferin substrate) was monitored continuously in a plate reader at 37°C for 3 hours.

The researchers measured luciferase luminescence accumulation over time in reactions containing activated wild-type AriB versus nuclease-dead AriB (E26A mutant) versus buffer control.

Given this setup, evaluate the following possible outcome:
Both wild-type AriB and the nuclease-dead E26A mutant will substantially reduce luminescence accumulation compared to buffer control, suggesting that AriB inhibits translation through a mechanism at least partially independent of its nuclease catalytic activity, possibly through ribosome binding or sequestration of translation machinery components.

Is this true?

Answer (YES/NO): NO